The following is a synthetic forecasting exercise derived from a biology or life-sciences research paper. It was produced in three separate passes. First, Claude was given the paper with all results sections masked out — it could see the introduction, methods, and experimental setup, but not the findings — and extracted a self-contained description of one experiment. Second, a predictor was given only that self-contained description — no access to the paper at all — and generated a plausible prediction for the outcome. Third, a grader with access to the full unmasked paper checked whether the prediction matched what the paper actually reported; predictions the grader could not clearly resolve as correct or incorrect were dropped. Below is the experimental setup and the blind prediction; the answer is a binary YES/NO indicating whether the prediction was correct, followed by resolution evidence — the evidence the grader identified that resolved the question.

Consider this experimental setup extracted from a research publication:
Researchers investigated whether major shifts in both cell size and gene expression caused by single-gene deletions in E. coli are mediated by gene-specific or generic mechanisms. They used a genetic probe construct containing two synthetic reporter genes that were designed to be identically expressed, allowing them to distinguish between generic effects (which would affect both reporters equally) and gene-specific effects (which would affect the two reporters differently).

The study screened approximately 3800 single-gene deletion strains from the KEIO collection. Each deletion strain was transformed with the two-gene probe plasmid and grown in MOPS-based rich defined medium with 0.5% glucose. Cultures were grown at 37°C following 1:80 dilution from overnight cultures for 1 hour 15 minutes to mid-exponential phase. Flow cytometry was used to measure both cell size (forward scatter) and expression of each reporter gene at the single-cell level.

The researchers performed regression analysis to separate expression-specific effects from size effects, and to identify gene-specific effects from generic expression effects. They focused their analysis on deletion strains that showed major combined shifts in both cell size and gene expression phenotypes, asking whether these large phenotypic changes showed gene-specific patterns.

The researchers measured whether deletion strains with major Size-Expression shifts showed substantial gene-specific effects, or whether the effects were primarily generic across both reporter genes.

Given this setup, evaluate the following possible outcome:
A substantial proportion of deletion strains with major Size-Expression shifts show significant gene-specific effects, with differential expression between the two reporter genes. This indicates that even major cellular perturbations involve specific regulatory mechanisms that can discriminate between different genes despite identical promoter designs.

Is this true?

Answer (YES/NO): NO